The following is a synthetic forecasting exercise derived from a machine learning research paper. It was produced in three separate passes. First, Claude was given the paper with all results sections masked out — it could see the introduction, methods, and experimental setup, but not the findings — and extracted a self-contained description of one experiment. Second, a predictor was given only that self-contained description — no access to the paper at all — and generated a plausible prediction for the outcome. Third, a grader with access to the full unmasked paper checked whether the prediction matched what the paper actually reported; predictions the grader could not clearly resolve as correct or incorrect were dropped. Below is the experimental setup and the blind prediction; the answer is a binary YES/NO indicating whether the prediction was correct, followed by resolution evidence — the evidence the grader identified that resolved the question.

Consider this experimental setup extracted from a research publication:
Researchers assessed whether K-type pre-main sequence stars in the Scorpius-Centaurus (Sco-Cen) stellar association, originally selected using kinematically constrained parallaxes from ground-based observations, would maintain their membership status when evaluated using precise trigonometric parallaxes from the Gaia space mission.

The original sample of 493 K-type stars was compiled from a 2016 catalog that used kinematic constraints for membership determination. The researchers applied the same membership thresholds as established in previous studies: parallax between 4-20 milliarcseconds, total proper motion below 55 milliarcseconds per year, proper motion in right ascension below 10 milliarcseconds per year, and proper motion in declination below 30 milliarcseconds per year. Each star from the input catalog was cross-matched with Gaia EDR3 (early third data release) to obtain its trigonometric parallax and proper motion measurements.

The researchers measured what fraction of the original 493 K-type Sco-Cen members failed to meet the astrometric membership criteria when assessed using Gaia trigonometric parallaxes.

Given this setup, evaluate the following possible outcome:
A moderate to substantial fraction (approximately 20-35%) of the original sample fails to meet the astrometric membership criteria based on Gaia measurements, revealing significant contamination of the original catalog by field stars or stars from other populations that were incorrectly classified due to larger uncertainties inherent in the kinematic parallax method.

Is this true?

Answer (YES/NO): NO